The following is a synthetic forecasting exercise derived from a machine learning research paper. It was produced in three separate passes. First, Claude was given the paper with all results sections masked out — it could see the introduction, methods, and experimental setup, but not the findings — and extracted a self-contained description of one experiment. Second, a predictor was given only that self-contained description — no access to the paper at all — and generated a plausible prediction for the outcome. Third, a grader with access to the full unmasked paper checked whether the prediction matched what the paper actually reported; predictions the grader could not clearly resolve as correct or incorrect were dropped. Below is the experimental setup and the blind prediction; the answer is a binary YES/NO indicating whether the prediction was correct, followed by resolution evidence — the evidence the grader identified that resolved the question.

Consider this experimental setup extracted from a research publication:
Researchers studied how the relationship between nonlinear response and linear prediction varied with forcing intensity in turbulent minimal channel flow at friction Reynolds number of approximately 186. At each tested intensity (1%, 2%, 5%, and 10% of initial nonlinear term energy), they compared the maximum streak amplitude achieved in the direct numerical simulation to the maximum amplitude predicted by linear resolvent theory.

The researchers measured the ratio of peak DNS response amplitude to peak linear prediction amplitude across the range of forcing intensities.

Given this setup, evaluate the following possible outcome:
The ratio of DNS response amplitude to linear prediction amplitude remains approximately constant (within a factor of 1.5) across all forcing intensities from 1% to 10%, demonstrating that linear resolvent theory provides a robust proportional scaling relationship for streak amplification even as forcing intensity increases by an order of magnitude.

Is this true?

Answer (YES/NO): NO